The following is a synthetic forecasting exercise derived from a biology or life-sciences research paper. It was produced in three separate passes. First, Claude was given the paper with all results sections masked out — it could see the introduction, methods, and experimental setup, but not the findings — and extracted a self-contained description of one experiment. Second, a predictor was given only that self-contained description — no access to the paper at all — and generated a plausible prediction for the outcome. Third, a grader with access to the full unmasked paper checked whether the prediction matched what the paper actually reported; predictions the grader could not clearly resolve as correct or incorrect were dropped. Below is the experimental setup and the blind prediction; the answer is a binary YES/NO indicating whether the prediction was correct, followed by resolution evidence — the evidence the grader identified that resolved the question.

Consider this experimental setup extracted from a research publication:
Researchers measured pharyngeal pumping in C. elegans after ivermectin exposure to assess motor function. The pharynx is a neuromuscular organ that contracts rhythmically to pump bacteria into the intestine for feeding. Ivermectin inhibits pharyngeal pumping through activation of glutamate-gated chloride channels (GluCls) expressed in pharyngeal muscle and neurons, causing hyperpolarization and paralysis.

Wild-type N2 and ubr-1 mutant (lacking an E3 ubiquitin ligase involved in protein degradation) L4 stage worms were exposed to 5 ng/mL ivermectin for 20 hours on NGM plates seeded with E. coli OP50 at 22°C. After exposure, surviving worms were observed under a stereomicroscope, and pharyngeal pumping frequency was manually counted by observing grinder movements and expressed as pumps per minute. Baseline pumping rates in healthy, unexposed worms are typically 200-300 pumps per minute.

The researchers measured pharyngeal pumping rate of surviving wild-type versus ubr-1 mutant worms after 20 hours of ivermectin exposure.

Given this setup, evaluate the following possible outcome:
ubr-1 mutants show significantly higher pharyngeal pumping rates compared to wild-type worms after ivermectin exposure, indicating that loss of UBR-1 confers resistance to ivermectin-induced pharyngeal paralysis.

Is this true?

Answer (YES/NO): YES